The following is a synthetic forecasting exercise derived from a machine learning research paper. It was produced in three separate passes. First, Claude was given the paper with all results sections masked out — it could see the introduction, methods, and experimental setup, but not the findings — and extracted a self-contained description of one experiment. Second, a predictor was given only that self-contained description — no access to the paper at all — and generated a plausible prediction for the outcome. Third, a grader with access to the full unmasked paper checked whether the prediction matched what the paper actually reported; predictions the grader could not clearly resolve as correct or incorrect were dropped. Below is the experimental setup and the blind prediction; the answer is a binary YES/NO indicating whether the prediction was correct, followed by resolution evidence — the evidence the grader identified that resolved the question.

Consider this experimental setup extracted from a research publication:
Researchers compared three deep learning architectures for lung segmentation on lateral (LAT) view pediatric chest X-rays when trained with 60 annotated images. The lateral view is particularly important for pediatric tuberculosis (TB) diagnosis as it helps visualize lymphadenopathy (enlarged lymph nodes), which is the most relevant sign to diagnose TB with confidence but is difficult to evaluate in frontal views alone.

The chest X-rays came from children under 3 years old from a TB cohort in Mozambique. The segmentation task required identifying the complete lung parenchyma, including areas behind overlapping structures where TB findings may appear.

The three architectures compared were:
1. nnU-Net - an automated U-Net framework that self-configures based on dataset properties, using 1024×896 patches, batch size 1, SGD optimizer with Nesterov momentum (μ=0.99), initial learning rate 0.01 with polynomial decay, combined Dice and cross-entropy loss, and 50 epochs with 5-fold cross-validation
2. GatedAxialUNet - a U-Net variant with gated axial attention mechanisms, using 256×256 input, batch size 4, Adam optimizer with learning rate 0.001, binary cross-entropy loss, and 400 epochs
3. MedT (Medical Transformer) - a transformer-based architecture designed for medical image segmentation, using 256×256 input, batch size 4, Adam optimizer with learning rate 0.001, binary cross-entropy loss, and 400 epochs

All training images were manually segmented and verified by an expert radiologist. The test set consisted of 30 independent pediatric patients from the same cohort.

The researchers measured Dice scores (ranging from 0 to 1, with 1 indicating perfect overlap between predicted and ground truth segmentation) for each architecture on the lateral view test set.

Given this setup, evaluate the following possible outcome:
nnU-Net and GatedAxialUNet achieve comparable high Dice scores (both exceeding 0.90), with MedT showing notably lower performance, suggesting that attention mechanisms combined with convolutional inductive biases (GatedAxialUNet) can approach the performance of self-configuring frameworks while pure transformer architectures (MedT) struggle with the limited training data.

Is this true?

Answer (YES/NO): NO